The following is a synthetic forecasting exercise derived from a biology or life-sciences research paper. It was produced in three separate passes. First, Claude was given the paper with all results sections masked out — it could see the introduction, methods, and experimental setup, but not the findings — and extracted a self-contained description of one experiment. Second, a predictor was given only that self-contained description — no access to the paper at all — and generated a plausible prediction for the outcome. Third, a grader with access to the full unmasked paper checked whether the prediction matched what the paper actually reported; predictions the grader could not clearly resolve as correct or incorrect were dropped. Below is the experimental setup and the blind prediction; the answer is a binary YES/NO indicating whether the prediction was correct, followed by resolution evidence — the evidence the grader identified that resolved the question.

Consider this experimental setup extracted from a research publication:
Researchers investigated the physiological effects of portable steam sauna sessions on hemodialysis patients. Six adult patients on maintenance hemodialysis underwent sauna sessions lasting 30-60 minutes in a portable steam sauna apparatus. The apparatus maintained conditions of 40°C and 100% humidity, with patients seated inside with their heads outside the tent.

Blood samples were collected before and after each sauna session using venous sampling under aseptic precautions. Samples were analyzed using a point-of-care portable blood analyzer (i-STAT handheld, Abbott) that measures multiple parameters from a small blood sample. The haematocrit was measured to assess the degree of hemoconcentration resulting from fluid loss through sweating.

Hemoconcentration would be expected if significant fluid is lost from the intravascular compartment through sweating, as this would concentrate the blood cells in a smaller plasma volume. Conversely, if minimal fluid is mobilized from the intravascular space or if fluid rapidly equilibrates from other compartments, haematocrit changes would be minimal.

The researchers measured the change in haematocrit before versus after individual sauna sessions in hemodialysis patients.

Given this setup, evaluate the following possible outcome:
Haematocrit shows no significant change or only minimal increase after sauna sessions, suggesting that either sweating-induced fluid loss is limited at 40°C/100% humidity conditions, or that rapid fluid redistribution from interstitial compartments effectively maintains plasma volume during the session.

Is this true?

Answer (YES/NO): YES